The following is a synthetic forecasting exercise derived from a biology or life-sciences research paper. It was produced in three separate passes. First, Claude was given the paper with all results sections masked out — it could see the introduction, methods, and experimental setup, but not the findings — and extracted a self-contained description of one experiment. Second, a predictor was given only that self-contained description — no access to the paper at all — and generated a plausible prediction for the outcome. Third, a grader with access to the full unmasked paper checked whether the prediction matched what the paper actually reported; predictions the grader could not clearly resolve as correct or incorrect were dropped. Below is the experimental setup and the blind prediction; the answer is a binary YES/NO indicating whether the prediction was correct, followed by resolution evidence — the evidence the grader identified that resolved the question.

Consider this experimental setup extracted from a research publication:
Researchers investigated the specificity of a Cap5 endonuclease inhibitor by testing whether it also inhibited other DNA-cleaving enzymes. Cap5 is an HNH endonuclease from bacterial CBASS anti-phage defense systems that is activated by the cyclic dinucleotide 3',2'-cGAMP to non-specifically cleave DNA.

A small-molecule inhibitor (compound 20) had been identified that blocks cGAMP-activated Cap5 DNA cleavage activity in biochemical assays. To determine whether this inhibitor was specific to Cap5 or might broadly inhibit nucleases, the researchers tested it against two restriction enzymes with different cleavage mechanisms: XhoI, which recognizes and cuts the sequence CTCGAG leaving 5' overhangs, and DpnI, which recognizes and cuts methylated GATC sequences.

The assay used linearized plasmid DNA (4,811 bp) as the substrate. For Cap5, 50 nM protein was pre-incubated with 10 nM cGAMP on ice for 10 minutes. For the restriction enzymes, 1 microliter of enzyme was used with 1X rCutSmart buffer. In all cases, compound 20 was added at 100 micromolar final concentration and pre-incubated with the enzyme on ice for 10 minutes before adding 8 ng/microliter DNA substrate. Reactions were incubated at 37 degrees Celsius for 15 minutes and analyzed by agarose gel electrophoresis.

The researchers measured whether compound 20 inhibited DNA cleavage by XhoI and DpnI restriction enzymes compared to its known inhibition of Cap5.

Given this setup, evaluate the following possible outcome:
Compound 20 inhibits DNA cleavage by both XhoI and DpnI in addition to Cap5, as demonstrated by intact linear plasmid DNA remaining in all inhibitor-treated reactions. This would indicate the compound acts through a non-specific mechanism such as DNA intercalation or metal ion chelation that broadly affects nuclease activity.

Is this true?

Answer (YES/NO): NO